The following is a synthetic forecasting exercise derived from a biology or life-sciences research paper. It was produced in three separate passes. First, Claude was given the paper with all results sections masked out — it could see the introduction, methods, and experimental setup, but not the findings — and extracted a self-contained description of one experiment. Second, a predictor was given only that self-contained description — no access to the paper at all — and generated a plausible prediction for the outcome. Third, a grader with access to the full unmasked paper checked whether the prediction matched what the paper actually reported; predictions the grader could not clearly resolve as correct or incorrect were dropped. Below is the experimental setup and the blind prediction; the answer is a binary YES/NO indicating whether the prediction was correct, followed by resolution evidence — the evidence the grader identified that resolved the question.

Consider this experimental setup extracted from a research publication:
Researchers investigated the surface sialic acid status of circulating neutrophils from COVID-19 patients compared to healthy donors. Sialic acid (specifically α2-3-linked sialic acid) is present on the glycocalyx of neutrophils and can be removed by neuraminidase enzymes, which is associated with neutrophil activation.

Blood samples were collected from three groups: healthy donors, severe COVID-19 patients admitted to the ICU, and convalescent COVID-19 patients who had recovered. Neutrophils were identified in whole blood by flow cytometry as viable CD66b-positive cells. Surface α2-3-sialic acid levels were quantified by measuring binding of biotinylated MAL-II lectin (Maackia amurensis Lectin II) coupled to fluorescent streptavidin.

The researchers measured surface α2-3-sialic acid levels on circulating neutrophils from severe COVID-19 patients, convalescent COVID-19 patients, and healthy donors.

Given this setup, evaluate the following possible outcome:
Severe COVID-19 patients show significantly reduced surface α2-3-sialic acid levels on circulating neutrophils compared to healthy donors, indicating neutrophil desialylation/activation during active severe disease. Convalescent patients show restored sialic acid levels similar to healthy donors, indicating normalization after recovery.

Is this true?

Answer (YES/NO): YES